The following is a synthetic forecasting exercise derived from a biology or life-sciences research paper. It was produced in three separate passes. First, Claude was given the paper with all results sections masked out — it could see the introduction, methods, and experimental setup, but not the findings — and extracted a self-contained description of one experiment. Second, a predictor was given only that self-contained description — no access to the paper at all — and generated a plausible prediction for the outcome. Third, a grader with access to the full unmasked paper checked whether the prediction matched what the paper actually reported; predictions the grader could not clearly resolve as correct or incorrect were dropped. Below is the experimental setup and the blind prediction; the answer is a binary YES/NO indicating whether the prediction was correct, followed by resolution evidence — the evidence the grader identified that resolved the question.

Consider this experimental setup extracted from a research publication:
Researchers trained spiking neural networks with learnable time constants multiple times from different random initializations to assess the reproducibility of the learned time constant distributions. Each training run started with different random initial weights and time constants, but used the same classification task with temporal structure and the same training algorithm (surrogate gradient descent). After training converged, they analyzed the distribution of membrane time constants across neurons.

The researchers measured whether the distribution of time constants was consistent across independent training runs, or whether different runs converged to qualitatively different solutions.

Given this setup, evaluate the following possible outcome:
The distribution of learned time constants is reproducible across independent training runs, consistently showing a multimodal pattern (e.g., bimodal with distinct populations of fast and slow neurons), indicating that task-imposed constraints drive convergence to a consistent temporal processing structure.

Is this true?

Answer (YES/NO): NO